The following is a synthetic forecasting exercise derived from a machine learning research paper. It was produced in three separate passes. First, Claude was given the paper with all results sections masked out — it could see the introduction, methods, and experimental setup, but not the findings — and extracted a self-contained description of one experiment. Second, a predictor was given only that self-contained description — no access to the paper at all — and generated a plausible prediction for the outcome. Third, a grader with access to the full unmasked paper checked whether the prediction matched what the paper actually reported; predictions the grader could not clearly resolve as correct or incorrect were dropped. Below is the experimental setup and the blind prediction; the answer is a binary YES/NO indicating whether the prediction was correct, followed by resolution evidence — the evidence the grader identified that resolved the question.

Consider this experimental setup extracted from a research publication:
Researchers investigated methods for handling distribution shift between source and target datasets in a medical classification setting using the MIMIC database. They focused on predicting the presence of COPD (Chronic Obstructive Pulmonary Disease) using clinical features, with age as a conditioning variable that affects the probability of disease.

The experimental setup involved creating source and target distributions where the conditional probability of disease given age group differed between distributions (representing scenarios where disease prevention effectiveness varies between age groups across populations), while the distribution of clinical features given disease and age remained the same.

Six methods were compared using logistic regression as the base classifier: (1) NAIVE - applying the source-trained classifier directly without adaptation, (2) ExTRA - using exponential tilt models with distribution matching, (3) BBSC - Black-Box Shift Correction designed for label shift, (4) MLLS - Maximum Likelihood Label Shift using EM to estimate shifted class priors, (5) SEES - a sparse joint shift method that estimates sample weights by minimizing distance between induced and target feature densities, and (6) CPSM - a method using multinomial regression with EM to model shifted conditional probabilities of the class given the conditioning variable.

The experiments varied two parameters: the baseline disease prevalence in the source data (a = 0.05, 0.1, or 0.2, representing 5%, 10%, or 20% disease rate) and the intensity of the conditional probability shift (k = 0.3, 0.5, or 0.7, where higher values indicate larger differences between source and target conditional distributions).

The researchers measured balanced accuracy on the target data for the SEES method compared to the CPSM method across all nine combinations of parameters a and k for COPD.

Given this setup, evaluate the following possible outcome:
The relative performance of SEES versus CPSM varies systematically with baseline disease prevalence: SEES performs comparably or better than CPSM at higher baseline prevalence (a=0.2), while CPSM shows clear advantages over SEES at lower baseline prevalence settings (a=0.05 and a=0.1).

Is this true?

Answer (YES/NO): YES